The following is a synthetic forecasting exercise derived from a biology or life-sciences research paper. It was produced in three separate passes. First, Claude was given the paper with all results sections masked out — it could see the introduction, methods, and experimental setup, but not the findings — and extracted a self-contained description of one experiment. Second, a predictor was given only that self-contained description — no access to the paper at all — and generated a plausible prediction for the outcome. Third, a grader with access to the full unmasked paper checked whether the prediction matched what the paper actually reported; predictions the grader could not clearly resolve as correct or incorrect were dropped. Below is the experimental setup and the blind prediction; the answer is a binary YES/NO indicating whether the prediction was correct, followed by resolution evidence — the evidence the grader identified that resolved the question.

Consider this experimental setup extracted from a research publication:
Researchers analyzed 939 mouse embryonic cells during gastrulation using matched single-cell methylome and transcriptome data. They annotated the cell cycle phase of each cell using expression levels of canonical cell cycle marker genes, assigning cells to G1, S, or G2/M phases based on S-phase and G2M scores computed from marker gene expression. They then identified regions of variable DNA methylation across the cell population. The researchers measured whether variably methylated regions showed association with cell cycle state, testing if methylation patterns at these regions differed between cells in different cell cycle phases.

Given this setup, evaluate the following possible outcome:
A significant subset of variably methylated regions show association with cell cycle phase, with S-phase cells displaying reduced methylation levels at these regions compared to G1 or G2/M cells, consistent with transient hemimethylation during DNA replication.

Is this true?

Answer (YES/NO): NO